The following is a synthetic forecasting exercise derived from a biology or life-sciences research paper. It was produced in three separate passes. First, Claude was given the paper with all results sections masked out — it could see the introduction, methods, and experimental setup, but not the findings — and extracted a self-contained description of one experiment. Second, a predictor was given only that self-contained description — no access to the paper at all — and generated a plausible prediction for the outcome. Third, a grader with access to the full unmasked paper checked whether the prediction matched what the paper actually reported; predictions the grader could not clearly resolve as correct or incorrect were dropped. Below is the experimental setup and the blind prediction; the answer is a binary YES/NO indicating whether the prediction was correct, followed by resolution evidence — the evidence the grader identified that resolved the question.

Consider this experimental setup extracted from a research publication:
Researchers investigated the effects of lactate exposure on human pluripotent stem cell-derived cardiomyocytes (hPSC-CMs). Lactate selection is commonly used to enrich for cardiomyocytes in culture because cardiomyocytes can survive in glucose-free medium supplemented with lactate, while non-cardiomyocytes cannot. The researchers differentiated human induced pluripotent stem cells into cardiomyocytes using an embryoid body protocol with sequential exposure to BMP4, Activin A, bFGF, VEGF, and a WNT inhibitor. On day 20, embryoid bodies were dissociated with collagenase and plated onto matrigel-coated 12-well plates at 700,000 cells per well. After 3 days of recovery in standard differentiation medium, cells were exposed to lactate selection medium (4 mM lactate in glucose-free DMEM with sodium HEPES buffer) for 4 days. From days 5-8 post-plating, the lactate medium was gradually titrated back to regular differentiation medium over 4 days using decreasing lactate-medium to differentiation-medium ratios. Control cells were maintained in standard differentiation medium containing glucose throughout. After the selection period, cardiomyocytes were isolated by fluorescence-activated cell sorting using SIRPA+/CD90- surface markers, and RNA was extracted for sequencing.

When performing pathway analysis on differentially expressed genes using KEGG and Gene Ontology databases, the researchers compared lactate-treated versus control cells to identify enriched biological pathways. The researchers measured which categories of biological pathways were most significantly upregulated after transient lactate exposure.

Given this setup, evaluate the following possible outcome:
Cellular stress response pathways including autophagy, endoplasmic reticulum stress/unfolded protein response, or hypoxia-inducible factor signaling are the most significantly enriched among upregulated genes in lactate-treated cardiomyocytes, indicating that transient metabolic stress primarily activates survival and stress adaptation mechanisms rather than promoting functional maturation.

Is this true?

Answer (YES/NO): NO